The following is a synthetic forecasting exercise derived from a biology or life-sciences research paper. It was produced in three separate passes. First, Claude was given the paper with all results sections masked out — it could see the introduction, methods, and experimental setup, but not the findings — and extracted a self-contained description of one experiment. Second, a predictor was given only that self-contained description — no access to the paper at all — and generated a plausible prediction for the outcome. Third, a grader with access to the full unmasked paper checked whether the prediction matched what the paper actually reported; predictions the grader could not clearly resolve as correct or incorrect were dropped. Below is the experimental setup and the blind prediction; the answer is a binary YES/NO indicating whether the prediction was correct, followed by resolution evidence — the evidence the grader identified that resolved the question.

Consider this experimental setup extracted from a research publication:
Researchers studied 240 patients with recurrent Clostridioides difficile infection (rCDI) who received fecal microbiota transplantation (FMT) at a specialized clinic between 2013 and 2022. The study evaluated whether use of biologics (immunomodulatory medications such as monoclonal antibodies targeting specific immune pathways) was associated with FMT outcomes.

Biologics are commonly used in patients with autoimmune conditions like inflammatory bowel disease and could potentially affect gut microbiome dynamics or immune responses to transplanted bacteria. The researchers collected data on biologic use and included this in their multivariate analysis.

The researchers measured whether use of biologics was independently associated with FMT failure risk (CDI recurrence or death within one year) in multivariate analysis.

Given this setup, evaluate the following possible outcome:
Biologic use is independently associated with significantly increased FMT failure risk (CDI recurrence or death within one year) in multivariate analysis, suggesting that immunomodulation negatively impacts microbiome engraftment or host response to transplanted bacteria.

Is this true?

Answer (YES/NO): NO